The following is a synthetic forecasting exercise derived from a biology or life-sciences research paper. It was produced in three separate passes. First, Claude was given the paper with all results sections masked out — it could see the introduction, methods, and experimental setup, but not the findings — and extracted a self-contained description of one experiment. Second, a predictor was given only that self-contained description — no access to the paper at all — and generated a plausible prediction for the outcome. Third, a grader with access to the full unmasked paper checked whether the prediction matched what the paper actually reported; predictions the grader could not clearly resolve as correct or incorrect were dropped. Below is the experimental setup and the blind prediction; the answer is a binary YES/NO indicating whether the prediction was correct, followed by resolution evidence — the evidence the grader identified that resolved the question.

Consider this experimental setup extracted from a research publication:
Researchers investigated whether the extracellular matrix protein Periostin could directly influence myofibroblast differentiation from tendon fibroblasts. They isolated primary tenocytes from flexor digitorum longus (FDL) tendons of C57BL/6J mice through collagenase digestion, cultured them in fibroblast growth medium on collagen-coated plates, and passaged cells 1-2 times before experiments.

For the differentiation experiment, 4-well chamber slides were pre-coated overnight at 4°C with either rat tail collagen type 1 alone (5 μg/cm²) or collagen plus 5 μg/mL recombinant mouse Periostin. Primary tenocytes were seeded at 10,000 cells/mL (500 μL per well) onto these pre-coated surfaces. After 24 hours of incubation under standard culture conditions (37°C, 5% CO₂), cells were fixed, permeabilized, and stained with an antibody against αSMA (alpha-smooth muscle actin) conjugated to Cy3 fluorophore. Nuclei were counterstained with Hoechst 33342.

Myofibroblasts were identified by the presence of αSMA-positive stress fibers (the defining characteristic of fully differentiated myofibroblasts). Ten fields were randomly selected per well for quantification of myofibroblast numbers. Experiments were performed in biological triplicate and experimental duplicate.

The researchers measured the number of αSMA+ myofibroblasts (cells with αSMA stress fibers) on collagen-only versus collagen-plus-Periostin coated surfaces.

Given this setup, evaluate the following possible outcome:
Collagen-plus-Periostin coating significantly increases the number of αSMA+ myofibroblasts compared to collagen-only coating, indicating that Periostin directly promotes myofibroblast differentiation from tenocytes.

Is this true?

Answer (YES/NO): YES